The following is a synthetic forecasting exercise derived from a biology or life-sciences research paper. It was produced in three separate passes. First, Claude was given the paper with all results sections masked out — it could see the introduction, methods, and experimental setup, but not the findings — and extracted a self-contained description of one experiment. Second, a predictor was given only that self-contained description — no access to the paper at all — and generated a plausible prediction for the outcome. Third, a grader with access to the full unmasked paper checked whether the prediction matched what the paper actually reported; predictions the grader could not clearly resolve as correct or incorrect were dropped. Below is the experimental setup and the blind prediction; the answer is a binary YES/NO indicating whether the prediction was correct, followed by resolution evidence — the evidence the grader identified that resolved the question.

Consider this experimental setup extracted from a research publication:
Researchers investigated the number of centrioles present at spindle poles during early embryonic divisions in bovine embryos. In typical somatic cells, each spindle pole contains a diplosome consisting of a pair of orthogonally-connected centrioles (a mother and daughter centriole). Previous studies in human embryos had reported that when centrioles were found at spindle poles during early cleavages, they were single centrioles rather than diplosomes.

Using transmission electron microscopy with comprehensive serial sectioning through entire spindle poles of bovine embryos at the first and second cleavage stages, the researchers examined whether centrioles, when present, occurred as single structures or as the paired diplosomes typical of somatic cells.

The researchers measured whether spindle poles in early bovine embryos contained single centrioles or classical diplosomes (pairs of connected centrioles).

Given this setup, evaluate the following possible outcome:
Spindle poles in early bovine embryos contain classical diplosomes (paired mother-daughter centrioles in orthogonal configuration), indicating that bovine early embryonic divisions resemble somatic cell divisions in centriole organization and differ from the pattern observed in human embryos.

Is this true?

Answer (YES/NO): NO